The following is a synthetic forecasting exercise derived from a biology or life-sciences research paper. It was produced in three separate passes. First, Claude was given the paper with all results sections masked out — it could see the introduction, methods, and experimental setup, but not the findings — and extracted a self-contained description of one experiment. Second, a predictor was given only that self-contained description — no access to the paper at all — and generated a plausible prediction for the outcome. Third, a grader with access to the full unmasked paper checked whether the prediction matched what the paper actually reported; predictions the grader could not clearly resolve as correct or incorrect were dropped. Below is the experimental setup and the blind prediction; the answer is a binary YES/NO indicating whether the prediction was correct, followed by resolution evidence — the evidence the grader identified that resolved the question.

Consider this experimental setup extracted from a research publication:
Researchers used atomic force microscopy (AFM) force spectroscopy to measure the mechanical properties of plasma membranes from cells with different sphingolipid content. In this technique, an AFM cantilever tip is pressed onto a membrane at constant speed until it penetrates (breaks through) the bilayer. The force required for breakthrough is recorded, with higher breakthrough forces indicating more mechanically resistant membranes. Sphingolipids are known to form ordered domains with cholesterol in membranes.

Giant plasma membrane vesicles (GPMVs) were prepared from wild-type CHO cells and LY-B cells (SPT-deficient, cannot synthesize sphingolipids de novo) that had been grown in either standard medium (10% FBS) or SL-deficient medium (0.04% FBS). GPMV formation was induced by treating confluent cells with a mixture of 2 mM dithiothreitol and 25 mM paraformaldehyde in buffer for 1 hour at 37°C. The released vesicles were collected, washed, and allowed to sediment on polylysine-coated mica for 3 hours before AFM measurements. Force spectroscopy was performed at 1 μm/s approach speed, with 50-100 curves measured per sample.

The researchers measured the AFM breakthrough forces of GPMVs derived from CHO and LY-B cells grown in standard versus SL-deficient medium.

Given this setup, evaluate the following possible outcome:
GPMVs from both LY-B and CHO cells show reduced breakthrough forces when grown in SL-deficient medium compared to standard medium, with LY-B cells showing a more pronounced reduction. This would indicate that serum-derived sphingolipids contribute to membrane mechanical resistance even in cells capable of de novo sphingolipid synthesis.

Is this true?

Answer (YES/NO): NO